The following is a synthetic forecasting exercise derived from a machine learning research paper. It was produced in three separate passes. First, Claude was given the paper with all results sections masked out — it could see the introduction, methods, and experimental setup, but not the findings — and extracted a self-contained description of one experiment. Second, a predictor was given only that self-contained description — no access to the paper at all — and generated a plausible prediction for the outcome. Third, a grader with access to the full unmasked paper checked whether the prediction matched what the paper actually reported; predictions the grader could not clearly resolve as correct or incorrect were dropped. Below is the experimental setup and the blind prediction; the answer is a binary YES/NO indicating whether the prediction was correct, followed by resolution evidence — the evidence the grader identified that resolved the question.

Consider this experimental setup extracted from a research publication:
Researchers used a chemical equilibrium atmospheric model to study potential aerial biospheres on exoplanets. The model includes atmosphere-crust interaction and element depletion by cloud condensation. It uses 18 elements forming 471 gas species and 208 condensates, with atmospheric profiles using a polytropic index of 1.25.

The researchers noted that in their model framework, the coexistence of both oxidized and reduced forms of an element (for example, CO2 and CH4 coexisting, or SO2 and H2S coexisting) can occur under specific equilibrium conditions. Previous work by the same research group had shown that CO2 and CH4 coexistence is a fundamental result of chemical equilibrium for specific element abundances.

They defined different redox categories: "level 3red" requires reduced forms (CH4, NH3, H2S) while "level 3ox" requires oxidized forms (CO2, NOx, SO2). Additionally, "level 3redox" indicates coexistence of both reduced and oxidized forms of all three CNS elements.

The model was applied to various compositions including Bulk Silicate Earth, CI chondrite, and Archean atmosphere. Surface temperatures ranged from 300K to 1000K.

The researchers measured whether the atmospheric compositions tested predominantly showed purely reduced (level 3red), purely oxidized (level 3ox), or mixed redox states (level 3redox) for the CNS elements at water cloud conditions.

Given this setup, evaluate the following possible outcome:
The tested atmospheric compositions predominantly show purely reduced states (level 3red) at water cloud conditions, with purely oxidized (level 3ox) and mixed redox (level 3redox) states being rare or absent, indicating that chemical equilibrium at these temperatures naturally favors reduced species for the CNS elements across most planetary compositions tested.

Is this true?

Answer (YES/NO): YES